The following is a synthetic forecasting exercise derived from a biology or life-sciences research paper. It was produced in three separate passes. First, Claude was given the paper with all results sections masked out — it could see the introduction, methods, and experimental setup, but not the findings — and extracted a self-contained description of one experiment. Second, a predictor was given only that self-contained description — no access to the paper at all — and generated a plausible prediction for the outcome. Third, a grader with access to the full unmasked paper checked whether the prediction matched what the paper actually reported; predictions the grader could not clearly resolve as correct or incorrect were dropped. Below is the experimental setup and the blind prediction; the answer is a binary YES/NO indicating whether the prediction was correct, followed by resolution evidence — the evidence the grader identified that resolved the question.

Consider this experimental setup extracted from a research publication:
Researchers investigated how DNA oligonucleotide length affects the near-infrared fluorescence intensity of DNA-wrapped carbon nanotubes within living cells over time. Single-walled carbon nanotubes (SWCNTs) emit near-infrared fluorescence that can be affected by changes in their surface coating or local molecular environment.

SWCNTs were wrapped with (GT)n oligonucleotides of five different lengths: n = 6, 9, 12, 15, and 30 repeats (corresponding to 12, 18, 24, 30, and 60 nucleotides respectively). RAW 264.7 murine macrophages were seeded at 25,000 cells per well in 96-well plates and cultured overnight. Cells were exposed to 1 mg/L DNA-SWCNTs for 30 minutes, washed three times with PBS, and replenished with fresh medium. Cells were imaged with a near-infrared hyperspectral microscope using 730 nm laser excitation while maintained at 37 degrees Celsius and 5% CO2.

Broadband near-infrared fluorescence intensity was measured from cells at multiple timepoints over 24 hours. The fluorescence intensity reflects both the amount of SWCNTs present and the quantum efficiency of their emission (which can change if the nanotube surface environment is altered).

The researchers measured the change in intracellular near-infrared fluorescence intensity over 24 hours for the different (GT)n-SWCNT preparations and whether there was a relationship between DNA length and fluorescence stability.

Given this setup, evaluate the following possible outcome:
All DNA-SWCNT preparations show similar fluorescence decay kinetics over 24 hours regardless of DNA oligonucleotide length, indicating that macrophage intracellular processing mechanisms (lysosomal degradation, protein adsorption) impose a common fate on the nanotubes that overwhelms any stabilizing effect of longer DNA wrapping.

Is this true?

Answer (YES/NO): NO